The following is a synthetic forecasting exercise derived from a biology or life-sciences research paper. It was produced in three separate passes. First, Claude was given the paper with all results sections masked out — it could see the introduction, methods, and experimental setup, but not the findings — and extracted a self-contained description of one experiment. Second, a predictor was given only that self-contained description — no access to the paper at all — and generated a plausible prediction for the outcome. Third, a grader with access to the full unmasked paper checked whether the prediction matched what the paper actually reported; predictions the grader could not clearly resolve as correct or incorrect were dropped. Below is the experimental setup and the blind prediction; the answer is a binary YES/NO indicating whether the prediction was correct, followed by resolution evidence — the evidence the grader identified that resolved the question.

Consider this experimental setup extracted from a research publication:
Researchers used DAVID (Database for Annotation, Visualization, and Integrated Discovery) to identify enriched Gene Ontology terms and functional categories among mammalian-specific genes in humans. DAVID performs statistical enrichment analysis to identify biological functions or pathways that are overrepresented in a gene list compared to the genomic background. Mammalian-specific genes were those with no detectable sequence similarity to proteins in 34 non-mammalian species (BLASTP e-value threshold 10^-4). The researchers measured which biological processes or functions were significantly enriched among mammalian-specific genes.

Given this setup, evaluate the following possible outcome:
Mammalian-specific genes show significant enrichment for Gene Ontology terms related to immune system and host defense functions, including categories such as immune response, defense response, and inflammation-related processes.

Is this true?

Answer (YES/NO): YES